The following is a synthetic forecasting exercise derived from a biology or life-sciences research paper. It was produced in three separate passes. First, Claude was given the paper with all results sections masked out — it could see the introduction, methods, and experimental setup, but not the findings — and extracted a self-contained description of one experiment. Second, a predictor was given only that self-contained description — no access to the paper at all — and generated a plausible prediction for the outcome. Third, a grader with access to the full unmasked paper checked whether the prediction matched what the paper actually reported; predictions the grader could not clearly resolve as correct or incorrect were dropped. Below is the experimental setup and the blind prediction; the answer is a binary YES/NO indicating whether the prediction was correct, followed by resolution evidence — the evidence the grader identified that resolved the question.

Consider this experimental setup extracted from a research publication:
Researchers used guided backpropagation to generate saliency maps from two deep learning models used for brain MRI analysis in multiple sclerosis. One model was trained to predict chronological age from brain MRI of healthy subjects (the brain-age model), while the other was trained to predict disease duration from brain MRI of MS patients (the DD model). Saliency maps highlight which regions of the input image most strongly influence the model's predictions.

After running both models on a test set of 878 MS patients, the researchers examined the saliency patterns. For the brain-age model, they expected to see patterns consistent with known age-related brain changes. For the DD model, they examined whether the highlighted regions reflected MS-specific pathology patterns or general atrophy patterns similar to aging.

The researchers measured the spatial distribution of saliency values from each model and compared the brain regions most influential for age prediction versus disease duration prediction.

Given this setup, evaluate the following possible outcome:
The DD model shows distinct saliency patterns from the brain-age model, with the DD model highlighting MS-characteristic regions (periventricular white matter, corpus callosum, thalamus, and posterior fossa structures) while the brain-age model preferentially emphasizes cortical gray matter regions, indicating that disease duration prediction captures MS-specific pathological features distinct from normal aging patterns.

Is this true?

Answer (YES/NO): NO